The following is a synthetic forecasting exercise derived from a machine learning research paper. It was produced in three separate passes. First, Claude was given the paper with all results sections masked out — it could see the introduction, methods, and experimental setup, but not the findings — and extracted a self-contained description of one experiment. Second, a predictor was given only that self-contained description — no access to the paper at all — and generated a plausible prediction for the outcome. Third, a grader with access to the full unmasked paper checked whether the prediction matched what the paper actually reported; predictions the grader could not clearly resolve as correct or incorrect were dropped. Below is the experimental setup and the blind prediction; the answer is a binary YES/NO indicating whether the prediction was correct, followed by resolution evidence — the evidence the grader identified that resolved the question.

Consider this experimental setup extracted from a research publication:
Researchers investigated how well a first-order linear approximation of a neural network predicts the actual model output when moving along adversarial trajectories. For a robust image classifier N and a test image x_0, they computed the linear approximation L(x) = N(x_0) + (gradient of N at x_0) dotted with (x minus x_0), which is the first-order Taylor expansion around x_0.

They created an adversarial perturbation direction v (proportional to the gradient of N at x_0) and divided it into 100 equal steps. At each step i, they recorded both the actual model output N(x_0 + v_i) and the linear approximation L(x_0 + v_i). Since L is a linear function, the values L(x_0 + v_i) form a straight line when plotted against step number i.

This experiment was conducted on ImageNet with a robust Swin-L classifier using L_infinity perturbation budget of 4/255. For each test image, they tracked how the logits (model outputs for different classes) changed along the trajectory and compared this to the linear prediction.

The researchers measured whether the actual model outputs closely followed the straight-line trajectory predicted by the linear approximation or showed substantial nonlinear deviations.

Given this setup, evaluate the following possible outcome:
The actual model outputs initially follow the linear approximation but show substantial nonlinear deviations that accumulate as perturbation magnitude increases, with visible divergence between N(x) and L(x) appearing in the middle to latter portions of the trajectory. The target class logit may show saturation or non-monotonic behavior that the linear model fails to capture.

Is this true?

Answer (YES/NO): NO